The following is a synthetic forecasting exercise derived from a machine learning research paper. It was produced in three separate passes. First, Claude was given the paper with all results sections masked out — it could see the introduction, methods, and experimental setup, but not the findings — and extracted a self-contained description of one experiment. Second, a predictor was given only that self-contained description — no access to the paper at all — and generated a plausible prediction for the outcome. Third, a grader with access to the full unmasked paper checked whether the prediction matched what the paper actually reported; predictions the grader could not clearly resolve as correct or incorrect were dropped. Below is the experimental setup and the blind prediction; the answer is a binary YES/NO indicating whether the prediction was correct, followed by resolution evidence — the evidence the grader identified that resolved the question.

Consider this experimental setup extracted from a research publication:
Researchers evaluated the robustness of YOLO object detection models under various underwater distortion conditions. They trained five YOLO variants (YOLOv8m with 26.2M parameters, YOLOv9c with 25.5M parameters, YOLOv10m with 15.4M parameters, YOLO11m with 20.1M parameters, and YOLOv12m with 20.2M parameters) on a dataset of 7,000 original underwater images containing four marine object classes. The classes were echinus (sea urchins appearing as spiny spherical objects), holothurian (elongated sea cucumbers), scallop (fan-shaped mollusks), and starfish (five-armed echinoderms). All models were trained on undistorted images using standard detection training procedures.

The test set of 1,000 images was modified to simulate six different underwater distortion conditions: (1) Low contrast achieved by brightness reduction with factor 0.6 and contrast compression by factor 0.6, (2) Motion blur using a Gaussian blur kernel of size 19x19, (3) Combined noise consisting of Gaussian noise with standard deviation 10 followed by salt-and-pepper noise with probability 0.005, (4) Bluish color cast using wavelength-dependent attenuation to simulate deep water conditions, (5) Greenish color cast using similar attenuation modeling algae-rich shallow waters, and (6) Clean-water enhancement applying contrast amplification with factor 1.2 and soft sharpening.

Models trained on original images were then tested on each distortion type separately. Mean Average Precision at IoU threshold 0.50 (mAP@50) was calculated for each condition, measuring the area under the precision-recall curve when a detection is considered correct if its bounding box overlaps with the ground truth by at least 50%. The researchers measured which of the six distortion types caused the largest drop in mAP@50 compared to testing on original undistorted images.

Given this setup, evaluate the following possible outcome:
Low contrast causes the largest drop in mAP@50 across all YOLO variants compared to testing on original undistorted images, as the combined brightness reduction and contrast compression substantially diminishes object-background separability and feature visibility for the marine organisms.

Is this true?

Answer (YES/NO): NO